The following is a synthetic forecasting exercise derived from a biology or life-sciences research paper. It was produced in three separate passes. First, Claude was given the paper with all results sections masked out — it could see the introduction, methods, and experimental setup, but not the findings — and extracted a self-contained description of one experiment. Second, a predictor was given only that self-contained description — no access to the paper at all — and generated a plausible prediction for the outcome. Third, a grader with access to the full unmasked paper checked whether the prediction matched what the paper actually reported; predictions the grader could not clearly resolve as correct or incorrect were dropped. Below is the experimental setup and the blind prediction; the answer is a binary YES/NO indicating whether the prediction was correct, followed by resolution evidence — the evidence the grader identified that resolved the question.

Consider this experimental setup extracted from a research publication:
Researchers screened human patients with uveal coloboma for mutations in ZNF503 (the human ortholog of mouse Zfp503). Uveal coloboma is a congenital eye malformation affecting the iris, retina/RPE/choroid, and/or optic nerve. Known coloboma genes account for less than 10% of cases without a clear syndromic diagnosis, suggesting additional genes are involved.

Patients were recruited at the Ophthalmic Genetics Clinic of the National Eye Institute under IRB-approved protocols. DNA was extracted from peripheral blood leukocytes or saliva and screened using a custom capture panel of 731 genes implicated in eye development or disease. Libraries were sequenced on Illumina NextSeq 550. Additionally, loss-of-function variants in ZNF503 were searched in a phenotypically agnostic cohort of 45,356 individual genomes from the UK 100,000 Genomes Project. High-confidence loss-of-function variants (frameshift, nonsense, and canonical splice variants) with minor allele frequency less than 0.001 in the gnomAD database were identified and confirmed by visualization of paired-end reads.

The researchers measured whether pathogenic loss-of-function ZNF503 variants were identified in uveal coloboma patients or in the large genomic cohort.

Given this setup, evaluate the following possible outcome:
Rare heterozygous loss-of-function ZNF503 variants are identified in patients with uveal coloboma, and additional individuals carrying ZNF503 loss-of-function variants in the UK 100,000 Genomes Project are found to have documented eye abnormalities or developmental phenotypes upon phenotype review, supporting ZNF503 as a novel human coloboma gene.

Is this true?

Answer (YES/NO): NO